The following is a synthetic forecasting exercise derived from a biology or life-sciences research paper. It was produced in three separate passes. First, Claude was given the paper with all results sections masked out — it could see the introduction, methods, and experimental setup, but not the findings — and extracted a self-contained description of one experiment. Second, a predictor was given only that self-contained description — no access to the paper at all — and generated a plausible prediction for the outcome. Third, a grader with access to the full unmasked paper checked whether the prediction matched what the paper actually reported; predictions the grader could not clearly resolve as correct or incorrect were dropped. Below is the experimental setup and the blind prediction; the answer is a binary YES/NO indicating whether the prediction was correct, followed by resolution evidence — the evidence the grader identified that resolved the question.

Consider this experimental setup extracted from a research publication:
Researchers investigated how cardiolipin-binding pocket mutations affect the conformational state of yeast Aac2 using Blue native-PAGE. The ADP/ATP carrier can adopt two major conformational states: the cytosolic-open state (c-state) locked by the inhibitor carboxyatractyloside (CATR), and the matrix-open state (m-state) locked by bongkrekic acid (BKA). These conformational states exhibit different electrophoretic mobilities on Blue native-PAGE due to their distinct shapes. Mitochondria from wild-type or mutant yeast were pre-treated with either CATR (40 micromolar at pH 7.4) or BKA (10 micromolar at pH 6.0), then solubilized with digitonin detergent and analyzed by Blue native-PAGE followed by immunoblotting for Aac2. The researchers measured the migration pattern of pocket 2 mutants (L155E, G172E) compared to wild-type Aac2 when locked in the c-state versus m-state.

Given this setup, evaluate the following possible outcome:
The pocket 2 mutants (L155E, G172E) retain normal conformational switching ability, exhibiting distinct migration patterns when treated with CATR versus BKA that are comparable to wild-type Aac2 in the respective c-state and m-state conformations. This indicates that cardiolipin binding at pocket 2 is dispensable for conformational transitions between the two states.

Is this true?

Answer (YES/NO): YES